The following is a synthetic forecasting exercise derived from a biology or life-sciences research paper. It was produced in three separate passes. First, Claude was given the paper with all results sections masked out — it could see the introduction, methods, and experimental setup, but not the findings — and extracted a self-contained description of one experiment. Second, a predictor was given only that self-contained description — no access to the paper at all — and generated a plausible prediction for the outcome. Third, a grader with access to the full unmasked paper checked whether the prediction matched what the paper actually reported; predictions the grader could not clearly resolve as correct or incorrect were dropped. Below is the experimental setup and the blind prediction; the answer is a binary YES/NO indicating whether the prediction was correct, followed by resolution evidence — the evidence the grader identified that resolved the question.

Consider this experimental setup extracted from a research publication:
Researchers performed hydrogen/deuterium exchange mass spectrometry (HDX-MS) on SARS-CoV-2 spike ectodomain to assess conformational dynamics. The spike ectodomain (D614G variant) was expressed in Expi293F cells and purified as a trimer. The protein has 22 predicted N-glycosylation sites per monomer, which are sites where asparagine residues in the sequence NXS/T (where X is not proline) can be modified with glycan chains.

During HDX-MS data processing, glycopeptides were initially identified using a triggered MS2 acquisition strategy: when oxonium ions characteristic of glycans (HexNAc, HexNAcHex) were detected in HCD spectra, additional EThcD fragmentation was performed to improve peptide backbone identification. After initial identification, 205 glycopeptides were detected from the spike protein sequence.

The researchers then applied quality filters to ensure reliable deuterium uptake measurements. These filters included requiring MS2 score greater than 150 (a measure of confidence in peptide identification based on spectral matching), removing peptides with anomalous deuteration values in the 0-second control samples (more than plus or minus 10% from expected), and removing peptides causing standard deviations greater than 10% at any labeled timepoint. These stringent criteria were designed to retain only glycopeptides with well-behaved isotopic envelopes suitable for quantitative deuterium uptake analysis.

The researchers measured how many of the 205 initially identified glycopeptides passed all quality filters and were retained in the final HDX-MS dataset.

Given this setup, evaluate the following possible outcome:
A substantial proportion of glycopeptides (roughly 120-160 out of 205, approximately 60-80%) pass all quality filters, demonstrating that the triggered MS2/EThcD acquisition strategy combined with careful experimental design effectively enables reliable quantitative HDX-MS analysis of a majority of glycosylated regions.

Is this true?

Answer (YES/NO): NO